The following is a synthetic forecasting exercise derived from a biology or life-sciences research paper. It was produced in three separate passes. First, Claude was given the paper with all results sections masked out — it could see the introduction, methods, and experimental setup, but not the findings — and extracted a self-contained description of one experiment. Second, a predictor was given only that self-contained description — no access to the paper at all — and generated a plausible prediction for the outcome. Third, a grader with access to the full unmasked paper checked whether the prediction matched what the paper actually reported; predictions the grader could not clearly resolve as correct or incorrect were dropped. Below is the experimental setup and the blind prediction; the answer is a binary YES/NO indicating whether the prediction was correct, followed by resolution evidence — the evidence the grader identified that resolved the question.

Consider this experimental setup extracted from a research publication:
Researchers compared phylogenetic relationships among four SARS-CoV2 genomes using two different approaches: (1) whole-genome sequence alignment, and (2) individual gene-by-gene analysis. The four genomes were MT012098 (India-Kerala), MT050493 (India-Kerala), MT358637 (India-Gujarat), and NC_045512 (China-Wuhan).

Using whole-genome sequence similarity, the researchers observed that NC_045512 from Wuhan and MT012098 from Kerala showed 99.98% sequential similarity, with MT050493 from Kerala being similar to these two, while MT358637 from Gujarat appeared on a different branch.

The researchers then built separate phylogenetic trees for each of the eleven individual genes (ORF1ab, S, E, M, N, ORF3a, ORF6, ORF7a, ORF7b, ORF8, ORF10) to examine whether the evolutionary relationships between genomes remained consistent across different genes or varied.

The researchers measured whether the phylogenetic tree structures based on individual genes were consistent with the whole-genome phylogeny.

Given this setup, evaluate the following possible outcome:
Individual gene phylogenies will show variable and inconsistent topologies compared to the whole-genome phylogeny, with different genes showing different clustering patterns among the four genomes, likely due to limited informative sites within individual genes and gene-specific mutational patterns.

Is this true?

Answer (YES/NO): YES